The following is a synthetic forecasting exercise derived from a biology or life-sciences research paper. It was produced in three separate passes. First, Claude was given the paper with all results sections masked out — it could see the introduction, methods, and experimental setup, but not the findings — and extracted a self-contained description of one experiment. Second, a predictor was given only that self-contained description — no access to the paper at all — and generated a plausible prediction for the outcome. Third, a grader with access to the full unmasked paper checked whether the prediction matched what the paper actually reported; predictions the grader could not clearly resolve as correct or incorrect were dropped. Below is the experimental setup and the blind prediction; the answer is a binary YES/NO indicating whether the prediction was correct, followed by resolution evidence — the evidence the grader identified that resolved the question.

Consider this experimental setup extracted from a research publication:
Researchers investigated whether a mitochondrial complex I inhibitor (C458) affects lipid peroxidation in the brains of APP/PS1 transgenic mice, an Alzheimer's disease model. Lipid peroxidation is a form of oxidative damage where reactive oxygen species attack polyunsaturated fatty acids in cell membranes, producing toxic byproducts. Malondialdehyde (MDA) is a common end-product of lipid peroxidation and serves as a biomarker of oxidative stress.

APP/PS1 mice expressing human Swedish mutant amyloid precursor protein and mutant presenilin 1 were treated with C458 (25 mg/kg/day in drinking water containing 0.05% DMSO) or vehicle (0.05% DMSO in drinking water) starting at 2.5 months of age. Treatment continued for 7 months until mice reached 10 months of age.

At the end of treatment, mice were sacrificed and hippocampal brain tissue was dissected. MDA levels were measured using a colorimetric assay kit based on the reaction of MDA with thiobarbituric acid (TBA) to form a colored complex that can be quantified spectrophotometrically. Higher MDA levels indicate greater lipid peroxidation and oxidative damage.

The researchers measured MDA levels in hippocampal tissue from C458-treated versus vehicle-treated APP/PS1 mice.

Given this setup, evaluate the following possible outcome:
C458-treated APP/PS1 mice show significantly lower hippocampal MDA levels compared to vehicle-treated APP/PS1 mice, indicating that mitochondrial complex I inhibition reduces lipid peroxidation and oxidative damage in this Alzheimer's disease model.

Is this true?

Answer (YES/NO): NO